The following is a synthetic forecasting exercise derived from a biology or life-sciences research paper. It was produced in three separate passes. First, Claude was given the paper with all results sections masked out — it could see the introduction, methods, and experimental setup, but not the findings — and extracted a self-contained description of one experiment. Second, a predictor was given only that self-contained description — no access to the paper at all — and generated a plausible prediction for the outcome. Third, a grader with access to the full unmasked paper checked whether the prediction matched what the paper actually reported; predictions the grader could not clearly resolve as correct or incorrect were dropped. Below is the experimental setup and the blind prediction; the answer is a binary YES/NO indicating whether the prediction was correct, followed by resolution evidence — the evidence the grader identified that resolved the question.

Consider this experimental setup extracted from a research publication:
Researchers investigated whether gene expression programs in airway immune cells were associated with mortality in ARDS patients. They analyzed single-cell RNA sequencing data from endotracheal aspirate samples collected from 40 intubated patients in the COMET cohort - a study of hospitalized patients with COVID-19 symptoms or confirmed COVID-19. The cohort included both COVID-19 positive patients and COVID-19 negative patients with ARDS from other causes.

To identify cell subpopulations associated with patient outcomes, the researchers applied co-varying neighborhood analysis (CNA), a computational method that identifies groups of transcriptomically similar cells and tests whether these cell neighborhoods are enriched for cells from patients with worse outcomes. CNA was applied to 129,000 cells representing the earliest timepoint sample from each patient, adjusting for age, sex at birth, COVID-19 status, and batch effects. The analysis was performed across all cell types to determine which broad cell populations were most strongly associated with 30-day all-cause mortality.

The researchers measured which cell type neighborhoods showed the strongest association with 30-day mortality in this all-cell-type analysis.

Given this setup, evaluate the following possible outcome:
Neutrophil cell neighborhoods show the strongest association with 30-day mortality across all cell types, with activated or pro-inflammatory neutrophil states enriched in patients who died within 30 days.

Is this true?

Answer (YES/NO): YES